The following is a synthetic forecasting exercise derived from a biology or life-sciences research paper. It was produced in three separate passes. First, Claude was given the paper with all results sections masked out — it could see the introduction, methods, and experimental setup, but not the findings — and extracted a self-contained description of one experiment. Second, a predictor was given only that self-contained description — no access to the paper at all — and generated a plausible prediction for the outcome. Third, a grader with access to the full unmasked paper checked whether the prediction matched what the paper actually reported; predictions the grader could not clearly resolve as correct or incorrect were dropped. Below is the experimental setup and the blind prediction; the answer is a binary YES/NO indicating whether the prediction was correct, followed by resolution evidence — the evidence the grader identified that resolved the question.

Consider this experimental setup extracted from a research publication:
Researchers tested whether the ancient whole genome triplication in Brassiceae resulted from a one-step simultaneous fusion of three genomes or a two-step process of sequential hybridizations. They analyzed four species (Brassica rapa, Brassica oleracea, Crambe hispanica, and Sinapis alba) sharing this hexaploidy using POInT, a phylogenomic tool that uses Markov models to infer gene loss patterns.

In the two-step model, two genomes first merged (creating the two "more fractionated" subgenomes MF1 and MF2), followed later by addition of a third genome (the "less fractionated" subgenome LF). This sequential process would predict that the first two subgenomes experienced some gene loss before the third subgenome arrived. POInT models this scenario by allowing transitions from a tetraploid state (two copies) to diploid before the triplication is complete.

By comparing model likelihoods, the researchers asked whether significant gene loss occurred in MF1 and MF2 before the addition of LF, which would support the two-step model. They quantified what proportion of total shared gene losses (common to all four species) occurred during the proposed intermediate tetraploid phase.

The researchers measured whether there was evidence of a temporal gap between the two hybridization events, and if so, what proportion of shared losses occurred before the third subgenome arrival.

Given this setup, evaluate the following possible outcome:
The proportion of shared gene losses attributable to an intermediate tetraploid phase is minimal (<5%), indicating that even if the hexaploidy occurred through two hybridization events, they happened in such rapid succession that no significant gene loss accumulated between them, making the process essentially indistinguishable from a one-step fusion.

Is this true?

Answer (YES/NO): NO